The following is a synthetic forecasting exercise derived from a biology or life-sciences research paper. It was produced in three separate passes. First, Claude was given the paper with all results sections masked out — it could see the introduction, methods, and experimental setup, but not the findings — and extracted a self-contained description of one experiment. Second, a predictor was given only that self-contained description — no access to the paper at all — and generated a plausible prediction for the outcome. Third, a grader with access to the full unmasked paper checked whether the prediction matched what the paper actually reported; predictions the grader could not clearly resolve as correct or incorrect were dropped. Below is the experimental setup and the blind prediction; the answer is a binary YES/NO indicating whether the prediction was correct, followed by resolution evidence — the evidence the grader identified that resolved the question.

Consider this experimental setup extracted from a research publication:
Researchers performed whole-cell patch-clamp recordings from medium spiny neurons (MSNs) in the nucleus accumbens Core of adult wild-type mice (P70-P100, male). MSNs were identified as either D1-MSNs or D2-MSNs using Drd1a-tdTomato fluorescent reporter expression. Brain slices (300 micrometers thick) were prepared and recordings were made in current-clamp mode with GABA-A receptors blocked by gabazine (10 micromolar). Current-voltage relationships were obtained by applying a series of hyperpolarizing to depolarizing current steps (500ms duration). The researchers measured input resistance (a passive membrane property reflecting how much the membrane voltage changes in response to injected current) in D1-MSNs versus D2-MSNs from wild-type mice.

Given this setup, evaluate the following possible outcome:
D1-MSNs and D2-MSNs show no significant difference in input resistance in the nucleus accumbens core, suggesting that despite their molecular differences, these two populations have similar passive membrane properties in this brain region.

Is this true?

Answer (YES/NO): NO